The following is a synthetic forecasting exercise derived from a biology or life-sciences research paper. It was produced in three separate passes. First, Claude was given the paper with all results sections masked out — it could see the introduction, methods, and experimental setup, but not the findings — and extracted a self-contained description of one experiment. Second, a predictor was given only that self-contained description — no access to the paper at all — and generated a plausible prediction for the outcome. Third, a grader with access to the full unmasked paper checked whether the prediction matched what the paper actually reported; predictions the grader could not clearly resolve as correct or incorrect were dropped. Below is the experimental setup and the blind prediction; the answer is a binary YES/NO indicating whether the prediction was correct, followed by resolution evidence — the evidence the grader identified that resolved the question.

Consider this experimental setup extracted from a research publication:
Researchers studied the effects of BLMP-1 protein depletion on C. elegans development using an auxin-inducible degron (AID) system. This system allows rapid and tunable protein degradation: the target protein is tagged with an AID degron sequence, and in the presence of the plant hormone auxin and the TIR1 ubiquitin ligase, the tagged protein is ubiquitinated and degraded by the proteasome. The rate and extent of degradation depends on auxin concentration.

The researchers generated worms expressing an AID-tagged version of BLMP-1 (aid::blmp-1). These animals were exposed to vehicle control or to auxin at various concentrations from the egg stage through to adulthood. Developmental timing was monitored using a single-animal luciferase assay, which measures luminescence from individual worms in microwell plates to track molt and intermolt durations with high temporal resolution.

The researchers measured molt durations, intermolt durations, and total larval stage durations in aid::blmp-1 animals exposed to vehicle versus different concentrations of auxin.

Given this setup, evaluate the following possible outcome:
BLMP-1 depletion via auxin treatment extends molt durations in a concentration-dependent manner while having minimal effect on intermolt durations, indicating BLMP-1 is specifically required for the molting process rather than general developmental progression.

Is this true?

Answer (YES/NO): NO